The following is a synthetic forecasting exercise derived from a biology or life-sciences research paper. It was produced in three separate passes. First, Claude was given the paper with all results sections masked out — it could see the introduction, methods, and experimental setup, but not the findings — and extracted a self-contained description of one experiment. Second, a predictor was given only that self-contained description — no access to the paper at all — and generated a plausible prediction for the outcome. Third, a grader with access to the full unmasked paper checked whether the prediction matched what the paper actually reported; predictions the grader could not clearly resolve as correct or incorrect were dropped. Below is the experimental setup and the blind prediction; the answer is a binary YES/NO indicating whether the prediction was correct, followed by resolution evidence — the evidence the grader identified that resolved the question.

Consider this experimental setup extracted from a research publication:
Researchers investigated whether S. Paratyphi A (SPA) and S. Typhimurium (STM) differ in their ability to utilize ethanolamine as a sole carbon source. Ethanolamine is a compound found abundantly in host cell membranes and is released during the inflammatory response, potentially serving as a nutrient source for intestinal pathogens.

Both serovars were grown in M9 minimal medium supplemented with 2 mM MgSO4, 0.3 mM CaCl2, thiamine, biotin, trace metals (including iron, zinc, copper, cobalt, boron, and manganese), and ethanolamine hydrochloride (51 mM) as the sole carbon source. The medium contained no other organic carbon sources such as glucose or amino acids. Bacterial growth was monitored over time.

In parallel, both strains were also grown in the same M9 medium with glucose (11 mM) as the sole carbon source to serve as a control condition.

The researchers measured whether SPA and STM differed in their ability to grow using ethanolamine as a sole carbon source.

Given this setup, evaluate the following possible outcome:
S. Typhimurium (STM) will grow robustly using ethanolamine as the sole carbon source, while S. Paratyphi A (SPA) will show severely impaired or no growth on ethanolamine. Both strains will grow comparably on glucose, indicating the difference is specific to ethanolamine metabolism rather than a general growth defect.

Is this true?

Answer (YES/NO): NO